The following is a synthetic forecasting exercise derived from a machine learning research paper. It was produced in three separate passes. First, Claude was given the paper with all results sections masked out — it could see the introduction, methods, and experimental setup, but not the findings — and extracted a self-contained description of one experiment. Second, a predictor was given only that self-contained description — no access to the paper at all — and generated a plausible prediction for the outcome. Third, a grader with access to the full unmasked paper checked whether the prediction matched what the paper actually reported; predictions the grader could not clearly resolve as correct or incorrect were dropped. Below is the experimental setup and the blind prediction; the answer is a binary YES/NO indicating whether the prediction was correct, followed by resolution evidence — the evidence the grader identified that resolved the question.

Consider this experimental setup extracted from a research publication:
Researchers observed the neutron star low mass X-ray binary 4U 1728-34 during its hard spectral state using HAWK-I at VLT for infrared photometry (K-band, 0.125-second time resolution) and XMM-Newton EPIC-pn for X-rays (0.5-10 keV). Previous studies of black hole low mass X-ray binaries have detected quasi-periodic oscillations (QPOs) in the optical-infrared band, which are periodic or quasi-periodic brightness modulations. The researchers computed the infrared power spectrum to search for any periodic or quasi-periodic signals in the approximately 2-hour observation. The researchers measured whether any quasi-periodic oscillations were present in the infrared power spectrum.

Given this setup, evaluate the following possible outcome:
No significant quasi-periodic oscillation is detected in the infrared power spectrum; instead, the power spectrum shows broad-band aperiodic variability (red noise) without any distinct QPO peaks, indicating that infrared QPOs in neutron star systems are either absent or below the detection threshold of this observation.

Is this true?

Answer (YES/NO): YES